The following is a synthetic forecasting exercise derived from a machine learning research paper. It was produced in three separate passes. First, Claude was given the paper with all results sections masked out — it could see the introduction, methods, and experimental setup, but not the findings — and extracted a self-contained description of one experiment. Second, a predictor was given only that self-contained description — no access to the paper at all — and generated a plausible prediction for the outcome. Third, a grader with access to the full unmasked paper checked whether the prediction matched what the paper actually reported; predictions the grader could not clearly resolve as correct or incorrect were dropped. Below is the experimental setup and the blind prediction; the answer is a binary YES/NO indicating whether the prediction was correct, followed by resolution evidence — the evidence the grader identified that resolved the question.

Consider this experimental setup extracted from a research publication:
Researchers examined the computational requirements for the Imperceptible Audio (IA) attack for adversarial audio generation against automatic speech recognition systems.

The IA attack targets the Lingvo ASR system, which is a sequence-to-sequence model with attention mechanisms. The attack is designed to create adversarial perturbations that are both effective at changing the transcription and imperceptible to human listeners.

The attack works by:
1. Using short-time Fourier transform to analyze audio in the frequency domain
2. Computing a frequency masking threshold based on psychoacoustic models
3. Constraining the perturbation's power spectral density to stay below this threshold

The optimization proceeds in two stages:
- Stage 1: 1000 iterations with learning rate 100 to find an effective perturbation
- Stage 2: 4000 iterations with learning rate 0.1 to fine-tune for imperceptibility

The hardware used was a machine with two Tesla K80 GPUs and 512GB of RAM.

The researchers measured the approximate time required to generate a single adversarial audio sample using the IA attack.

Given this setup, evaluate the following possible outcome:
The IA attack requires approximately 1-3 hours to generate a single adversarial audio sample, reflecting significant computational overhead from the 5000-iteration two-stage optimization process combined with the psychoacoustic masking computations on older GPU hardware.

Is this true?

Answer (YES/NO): NO